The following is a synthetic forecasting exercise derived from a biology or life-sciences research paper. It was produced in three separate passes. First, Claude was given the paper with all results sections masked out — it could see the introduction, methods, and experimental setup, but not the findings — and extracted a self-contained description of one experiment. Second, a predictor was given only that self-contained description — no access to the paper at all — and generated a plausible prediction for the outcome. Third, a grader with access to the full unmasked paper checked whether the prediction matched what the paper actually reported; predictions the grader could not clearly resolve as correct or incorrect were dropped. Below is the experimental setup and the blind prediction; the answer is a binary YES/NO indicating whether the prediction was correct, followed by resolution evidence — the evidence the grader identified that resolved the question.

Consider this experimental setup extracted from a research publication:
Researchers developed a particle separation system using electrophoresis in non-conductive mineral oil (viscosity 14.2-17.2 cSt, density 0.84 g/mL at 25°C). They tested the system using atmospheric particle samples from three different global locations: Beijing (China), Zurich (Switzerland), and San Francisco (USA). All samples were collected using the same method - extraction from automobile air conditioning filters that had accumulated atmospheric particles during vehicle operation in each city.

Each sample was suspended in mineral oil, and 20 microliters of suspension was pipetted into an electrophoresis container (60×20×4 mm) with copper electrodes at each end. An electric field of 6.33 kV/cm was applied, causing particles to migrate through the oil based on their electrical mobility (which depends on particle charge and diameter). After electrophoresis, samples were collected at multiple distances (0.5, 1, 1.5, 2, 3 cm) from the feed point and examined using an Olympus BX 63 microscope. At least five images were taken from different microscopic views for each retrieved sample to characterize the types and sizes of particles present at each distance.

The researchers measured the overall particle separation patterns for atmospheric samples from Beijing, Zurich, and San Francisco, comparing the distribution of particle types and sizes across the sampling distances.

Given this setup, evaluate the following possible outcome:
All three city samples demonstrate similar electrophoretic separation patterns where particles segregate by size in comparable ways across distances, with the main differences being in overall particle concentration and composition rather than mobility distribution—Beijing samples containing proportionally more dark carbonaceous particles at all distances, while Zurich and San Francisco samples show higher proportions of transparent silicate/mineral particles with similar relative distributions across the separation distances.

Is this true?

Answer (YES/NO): NO